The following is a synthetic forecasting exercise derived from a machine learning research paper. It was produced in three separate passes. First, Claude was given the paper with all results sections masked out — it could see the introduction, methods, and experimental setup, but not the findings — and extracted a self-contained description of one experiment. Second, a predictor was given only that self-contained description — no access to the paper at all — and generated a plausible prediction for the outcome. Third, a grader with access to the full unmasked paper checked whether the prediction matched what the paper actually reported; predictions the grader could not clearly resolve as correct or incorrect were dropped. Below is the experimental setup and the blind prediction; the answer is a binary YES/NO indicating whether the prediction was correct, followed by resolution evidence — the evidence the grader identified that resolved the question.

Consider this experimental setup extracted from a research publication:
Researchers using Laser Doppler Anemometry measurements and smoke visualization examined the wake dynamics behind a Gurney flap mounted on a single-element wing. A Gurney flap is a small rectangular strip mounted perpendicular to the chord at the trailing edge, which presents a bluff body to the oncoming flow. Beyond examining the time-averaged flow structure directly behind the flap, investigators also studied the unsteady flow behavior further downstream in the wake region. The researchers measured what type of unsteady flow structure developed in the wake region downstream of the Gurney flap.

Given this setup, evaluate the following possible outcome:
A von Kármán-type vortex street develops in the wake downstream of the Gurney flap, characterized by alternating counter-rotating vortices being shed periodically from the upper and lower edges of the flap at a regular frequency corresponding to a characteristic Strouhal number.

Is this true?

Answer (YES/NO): YES